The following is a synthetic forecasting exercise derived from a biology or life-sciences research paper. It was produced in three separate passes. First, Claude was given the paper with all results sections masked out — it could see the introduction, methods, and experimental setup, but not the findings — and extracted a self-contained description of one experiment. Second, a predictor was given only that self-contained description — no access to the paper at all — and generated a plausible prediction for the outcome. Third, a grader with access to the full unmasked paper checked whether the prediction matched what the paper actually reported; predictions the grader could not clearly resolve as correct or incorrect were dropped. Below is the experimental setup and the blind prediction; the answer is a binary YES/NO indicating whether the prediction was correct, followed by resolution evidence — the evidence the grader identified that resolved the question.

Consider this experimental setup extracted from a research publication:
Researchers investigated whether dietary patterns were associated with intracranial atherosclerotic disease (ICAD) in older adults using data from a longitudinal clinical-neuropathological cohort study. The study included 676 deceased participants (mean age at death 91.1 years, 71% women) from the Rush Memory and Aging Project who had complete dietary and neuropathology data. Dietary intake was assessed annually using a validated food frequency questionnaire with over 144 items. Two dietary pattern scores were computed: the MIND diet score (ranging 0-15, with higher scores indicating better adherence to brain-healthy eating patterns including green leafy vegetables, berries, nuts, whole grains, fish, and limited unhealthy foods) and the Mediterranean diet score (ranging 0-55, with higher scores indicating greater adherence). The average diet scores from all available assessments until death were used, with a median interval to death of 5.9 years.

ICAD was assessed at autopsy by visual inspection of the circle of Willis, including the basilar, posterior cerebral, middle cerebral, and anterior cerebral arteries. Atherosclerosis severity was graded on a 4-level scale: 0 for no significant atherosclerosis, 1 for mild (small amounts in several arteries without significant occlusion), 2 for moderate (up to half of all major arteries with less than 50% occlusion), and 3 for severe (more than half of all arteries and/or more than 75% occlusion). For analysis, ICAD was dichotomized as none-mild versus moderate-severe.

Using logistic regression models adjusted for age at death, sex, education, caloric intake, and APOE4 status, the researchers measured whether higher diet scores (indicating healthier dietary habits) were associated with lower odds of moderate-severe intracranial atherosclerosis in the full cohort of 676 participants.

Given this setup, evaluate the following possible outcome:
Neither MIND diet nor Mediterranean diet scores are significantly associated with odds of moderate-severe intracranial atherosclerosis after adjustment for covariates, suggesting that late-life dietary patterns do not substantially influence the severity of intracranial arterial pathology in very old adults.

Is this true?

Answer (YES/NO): YES